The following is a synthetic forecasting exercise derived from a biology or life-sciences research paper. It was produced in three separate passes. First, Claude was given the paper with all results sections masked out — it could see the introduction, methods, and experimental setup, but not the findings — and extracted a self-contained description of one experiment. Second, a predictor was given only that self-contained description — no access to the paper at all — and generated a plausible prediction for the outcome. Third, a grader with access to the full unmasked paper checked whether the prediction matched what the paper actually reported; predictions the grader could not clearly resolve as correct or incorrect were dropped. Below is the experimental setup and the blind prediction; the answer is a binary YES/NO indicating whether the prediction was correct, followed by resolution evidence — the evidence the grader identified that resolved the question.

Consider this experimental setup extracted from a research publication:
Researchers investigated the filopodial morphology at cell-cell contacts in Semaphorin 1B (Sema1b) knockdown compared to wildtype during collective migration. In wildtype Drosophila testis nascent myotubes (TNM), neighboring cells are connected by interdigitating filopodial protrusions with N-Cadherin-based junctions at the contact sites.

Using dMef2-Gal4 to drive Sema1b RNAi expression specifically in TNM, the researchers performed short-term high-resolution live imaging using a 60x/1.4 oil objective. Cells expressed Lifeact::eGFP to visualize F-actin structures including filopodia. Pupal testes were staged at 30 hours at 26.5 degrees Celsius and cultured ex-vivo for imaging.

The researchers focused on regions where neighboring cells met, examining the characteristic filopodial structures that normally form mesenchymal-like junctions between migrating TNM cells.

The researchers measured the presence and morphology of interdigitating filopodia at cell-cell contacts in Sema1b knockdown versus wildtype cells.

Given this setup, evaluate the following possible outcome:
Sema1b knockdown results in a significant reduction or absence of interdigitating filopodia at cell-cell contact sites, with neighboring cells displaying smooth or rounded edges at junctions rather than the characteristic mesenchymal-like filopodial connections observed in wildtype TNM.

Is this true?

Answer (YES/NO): NO